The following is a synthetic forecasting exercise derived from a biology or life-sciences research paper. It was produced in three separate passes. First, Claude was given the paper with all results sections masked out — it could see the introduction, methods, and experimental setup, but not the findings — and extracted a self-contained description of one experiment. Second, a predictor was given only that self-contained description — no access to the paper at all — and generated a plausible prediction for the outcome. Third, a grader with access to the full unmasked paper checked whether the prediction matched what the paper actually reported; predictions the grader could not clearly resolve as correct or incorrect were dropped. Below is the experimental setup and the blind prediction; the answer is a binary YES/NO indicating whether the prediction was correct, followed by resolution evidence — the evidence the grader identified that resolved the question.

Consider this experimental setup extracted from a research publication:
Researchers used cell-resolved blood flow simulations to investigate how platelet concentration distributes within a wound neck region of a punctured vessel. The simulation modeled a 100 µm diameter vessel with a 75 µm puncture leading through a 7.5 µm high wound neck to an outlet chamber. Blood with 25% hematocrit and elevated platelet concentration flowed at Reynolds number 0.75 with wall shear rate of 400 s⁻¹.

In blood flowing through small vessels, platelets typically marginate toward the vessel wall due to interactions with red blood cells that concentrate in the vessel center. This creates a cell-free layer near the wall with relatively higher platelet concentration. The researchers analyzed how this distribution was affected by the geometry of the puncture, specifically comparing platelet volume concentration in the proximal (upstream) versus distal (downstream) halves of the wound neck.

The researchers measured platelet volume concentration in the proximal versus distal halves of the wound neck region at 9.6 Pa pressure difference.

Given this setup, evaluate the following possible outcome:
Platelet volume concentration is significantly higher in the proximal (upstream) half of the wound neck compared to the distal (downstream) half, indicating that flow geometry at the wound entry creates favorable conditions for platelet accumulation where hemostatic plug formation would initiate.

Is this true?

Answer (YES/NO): NO